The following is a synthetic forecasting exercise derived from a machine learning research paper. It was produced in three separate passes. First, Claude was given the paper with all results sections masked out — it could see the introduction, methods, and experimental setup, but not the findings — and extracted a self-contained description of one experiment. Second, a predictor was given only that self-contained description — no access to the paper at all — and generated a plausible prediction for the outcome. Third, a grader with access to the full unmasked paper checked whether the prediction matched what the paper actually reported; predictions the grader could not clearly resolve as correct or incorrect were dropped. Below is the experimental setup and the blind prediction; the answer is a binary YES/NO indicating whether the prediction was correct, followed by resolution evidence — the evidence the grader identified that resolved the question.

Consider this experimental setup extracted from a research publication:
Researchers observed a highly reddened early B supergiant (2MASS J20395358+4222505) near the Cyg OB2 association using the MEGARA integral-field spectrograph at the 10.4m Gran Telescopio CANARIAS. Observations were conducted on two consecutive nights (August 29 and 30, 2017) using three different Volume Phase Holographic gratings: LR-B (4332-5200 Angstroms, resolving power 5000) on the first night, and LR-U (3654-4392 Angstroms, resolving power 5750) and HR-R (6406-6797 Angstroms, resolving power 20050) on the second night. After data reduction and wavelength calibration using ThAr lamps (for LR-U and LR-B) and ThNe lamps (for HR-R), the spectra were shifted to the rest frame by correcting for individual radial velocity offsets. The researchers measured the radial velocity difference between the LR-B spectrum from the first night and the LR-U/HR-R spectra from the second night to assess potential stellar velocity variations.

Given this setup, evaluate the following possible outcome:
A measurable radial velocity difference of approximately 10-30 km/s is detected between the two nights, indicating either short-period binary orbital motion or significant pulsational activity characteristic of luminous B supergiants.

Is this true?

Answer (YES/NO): NO